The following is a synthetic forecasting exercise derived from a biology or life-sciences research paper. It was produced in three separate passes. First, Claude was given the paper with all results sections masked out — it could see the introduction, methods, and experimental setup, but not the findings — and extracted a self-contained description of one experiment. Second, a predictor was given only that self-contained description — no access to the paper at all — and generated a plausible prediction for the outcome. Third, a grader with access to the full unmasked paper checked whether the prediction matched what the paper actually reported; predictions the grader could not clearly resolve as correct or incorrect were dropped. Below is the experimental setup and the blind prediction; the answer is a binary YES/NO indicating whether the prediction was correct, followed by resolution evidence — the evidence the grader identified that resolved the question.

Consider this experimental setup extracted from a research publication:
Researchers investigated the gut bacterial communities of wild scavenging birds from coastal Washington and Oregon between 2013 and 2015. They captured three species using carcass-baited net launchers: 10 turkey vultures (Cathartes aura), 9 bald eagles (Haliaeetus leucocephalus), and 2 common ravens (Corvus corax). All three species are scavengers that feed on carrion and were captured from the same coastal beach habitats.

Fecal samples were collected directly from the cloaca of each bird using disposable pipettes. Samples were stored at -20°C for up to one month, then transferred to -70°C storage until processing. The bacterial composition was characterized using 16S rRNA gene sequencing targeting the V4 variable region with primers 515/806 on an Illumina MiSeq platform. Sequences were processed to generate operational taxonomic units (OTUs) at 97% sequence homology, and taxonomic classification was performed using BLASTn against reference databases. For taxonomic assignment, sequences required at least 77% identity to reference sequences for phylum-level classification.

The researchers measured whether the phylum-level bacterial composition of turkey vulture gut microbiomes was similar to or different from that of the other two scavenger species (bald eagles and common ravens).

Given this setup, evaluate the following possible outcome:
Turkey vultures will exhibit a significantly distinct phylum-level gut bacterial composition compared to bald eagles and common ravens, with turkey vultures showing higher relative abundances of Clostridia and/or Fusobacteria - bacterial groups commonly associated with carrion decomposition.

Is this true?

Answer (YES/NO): YES